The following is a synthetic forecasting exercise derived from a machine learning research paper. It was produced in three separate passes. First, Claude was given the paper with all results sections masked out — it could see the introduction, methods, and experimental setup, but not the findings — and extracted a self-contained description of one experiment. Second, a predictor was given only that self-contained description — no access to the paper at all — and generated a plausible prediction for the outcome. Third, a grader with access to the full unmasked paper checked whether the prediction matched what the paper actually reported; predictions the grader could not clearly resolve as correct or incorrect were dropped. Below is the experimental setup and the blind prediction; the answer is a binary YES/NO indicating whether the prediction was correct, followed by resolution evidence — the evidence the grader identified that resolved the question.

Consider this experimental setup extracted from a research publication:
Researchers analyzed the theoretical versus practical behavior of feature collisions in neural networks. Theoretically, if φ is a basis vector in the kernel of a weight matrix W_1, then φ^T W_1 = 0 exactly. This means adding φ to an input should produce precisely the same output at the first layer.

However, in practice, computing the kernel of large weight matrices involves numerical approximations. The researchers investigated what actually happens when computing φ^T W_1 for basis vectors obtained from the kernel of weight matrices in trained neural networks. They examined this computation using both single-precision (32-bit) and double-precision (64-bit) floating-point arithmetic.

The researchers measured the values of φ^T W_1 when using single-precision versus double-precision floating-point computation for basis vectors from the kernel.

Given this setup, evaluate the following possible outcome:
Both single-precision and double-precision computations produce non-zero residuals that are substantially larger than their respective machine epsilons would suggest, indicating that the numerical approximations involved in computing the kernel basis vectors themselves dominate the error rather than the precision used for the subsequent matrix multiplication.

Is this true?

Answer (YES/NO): NO